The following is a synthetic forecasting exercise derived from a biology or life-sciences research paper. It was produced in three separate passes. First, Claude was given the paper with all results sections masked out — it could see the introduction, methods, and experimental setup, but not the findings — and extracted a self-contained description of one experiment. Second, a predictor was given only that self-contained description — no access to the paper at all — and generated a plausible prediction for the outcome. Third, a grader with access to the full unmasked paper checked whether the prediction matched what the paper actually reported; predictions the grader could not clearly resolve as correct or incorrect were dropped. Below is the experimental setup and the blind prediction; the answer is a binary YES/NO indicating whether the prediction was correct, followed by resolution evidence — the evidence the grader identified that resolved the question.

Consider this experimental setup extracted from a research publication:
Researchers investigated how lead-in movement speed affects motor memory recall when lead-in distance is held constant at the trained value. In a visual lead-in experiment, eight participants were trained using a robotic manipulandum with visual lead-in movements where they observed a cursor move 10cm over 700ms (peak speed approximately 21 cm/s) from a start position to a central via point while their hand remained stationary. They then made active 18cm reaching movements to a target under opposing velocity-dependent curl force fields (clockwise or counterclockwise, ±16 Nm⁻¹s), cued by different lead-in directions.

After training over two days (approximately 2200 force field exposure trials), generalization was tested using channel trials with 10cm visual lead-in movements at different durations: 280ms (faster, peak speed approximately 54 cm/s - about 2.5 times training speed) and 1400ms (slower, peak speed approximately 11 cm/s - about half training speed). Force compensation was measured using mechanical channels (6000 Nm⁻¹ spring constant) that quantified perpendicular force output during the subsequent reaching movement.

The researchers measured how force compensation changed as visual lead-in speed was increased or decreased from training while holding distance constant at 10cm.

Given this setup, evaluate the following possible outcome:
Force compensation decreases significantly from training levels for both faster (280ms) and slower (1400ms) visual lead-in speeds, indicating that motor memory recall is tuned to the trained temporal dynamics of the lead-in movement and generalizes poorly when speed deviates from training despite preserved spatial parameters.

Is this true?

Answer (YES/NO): NO